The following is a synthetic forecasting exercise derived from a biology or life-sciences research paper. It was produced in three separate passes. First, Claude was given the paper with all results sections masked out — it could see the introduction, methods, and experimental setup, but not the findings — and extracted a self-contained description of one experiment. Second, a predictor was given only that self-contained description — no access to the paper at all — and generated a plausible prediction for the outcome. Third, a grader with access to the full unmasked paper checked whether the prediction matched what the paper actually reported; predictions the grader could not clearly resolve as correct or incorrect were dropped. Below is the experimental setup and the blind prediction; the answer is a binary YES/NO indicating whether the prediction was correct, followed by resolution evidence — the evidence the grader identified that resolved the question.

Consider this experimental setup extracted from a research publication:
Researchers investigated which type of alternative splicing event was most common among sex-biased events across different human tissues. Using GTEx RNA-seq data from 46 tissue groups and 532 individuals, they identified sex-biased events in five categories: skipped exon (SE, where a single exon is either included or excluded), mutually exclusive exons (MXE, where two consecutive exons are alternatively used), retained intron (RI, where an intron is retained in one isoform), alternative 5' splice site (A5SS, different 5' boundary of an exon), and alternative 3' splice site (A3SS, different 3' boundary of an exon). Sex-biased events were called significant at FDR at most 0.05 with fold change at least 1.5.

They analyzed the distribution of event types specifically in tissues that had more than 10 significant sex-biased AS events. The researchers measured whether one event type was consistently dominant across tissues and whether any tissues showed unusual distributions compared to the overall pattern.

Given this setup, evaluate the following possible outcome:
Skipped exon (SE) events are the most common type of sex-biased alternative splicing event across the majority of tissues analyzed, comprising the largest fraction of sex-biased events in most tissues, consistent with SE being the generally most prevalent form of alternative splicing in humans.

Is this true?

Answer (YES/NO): YES